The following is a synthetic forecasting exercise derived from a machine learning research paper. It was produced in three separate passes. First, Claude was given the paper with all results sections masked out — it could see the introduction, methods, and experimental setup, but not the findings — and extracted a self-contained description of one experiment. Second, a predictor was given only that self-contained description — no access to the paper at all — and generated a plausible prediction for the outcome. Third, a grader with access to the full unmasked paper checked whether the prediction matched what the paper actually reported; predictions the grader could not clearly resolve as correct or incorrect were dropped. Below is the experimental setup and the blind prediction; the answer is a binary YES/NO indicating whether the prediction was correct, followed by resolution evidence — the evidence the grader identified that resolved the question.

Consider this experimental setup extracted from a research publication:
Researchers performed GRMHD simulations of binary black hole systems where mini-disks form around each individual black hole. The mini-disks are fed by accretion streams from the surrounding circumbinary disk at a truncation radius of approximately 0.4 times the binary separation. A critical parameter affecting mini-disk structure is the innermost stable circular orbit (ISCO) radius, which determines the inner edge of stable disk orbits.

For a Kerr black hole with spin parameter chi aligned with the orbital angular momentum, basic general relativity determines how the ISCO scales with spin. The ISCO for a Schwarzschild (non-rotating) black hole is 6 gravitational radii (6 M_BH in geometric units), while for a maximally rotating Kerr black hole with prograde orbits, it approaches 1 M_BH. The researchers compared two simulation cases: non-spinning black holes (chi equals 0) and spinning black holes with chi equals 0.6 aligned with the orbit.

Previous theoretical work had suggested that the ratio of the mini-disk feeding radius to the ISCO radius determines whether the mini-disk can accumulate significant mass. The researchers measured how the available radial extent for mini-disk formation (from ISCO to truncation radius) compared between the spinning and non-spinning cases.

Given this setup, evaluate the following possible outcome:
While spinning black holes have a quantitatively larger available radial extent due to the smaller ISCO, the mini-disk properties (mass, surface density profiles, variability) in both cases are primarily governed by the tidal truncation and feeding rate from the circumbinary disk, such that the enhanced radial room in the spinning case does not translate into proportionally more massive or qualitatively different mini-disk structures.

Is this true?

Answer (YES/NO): NO